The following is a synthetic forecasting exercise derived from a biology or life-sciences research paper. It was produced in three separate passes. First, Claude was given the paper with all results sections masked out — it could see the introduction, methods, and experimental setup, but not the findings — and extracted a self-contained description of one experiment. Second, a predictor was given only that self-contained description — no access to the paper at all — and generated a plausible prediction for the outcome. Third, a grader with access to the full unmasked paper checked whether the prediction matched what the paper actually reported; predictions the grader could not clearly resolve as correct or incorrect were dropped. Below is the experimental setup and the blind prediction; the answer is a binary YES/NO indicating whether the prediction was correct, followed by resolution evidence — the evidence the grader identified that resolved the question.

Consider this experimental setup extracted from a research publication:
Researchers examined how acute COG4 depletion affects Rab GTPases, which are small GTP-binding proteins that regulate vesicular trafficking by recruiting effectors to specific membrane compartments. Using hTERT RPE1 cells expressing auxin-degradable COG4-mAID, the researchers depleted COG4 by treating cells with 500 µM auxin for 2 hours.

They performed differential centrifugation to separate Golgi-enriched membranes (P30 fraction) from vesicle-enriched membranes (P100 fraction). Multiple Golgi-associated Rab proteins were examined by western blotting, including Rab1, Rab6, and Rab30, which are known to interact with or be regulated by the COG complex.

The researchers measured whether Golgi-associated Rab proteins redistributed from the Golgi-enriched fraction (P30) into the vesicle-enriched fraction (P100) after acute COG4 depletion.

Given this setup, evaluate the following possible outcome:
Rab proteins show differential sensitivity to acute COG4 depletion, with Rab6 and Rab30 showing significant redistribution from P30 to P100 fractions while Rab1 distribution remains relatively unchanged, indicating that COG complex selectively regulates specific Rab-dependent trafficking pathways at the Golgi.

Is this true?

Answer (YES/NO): NO